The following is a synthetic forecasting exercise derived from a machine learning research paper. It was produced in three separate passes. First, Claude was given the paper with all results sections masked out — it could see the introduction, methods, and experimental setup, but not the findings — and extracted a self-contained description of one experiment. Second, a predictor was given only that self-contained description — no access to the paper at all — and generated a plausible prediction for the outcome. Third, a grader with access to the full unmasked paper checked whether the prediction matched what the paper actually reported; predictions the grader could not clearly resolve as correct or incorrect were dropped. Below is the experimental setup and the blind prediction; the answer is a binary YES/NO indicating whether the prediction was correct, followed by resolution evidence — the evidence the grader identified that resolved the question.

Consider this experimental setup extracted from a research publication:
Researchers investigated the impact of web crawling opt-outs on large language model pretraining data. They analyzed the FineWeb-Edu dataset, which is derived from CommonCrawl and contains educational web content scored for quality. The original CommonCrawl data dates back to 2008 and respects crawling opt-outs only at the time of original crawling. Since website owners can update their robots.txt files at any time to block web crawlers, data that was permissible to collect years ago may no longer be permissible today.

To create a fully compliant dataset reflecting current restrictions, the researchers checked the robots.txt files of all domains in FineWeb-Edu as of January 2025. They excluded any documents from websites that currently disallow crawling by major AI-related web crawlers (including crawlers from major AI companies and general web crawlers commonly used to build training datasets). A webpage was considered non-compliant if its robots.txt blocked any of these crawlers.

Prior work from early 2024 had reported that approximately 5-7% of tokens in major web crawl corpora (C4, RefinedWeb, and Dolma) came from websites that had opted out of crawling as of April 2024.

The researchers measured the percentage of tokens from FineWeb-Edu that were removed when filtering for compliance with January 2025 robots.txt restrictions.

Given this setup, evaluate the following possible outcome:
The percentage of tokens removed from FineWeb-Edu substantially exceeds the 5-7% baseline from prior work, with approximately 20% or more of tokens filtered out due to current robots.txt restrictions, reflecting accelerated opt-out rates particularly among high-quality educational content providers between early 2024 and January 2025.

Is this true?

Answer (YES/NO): NO